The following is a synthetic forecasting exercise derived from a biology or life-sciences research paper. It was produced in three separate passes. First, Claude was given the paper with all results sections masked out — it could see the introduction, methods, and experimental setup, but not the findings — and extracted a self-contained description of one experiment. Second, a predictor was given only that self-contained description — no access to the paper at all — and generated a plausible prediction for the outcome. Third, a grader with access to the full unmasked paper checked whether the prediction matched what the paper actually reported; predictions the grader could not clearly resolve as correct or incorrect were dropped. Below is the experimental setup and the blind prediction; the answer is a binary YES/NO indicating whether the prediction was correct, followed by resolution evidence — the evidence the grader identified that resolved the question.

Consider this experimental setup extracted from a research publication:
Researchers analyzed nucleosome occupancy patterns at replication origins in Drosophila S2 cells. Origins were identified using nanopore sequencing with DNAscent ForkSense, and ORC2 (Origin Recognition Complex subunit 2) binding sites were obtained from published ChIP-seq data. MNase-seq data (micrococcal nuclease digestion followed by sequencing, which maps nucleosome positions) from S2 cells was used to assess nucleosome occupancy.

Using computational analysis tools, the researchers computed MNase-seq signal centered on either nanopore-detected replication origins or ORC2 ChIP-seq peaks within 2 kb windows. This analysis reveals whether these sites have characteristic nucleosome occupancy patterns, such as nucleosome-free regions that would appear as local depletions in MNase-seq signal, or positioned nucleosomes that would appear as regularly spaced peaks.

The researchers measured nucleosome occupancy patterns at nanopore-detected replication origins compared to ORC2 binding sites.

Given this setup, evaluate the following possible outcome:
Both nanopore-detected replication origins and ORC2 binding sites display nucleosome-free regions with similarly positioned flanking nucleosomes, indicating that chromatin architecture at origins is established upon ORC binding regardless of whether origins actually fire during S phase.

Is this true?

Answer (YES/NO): NO